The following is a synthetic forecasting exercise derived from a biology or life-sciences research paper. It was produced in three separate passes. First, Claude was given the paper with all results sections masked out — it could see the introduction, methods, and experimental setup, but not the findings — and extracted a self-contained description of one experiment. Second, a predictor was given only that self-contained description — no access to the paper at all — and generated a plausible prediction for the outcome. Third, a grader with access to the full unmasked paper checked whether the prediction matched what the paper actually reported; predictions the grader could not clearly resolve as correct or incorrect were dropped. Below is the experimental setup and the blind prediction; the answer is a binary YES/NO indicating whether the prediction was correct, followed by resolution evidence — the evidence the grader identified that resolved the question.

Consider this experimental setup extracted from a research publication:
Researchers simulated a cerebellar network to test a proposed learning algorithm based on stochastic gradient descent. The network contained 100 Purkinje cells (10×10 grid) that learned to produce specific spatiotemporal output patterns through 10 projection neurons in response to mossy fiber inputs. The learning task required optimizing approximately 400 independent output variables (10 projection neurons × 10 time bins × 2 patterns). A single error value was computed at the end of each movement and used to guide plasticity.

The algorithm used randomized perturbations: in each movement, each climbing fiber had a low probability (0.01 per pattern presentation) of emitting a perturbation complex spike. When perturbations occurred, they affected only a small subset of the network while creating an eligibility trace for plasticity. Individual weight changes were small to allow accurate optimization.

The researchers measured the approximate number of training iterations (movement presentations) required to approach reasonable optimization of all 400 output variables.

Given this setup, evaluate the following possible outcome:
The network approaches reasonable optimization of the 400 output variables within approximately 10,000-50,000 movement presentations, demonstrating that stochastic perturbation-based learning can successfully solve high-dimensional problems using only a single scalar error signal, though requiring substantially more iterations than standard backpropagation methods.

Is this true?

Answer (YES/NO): NO